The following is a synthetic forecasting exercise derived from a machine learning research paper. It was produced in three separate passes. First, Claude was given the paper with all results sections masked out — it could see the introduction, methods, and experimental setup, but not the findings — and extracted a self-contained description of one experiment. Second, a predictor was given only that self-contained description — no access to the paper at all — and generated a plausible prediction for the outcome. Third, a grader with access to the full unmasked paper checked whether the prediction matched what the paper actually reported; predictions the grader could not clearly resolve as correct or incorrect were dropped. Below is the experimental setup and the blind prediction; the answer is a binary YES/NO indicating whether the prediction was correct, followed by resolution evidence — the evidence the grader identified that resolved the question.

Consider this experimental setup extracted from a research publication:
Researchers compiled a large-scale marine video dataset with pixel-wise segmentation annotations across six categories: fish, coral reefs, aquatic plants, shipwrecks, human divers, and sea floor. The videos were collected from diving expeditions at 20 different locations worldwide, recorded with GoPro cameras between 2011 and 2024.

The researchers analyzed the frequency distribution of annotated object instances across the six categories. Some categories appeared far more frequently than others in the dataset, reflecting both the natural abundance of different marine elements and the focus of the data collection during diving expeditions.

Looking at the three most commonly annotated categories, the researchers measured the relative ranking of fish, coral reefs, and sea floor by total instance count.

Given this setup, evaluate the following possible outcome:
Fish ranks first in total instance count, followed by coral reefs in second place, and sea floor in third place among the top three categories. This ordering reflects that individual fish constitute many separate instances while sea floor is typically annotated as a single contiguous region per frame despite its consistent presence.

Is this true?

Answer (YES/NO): NO